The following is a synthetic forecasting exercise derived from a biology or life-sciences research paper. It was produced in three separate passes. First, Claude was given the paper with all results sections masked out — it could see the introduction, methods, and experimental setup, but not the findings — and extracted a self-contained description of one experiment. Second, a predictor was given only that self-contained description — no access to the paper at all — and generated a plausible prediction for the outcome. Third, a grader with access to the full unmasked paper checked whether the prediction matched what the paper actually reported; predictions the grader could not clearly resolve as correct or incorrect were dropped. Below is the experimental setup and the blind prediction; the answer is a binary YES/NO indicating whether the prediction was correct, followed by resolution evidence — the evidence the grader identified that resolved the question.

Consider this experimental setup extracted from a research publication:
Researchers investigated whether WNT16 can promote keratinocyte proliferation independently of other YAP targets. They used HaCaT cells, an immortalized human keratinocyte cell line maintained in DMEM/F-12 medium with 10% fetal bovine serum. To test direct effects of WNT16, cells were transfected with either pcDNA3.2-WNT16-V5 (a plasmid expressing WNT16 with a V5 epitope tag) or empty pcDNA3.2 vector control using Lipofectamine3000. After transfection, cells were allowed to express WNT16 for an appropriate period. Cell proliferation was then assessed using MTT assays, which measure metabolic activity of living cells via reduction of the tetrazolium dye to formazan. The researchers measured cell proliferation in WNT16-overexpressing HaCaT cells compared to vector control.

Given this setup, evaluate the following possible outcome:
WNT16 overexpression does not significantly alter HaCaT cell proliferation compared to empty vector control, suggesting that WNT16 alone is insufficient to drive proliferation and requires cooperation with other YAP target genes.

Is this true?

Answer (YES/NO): NO